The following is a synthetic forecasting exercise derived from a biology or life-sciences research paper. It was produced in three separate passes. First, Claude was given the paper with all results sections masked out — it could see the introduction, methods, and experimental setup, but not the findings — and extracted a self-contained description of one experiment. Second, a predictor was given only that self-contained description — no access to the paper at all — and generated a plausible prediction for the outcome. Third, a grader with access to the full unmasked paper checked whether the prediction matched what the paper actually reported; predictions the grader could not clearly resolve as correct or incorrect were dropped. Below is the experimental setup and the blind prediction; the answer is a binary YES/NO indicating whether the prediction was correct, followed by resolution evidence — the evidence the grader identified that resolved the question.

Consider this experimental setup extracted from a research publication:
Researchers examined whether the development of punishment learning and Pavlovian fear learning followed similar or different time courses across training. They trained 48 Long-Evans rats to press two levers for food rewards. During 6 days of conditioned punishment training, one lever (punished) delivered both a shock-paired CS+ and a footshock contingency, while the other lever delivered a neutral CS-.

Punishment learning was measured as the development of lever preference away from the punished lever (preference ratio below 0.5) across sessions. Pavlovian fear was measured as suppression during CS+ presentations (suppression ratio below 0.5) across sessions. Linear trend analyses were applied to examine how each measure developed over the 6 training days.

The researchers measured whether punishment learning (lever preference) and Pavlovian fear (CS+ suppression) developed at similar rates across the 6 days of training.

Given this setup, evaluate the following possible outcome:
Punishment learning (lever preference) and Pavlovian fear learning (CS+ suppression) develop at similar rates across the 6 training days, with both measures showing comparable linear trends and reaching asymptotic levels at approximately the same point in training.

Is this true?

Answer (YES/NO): NO